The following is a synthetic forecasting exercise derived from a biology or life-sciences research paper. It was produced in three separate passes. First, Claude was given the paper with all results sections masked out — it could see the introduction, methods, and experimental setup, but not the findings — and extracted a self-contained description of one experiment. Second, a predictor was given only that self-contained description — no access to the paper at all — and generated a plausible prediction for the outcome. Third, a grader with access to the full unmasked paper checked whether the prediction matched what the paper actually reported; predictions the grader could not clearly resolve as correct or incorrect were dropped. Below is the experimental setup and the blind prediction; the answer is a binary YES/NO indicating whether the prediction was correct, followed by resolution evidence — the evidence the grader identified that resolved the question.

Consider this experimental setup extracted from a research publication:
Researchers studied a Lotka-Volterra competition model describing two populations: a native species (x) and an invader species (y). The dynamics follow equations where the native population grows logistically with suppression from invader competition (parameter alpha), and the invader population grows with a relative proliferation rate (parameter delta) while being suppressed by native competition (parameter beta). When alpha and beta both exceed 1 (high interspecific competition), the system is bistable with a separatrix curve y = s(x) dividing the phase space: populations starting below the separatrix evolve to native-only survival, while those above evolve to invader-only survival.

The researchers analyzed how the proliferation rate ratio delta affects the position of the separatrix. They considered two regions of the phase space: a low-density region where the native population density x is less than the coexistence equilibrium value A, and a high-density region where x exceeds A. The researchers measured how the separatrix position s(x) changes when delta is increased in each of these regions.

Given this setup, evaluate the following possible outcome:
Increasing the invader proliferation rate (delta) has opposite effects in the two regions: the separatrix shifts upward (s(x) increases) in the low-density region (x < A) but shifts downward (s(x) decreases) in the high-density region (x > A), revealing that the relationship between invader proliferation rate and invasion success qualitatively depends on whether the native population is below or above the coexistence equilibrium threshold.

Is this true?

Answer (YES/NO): NO